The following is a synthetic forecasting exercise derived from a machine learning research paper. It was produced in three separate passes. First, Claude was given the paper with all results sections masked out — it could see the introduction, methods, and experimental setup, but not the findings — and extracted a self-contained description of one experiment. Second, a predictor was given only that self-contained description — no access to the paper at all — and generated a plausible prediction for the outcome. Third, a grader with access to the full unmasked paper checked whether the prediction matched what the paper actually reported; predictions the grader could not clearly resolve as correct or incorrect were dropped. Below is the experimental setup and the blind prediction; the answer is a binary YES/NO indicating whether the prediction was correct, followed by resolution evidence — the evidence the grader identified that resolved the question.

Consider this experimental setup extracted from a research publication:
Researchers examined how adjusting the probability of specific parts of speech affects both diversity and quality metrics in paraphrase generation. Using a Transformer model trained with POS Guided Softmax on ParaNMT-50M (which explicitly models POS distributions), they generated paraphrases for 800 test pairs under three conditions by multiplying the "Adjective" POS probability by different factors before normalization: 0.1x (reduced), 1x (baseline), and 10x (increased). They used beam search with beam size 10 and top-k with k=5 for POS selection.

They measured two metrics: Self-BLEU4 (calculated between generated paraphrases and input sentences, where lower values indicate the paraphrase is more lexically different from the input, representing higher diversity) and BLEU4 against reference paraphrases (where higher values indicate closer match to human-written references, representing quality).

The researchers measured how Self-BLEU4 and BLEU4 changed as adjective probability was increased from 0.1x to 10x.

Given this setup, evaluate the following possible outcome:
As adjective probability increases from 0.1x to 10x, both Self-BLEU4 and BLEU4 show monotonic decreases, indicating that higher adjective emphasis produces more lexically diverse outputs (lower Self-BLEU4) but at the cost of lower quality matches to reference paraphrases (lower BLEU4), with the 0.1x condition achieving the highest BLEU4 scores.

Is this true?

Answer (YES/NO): NO